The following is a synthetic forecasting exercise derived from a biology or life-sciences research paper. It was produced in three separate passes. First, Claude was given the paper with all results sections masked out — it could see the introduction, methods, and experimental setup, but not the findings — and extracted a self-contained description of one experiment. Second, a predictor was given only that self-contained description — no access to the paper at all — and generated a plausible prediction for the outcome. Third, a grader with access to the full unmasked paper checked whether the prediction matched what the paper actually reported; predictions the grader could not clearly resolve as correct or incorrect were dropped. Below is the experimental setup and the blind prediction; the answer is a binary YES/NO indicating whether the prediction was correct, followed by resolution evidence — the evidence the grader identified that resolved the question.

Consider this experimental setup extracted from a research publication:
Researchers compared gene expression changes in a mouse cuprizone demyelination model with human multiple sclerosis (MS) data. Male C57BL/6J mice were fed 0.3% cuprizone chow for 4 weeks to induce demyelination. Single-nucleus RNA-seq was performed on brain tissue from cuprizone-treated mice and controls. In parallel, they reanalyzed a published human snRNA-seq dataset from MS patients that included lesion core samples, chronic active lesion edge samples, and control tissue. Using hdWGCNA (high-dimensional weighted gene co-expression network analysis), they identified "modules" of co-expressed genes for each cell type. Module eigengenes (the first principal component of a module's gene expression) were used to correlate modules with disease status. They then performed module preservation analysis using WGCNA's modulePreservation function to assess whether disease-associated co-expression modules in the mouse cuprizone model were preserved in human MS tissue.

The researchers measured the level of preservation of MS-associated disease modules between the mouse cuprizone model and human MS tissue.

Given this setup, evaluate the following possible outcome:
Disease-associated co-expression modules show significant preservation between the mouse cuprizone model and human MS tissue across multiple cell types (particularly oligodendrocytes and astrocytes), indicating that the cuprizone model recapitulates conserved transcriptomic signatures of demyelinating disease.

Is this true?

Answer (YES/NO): NO